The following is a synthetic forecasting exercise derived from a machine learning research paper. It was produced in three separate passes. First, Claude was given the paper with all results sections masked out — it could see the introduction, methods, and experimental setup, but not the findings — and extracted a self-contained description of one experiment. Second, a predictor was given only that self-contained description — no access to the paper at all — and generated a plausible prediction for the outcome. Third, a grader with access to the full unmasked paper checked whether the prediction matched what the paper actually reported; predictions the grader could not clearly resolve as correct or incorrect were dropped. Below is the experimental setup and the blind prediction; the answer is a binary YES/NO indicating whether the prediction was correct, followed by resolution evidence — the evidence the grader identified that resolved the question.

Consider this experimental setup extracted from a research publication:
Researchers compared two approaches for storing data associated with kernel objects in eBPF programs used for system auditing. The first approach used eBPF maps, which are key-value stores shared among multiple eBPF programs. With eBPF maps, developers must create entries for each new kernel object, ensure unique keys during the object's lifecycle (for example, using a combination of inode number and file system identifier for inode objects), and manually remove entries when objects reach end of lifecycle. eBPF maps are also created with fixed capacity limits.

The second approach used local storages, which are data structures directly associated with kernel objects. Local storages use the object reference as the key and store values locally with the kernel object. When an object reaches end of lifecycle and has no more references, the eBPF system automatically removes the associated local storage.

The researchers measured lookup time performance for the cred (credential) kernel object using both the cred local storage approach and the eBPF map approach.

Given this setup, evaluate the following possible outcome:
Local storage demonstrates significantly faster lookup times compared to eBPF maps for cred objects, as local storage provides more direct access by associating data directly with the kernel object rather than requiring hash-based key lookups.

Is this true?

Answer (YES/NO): YES